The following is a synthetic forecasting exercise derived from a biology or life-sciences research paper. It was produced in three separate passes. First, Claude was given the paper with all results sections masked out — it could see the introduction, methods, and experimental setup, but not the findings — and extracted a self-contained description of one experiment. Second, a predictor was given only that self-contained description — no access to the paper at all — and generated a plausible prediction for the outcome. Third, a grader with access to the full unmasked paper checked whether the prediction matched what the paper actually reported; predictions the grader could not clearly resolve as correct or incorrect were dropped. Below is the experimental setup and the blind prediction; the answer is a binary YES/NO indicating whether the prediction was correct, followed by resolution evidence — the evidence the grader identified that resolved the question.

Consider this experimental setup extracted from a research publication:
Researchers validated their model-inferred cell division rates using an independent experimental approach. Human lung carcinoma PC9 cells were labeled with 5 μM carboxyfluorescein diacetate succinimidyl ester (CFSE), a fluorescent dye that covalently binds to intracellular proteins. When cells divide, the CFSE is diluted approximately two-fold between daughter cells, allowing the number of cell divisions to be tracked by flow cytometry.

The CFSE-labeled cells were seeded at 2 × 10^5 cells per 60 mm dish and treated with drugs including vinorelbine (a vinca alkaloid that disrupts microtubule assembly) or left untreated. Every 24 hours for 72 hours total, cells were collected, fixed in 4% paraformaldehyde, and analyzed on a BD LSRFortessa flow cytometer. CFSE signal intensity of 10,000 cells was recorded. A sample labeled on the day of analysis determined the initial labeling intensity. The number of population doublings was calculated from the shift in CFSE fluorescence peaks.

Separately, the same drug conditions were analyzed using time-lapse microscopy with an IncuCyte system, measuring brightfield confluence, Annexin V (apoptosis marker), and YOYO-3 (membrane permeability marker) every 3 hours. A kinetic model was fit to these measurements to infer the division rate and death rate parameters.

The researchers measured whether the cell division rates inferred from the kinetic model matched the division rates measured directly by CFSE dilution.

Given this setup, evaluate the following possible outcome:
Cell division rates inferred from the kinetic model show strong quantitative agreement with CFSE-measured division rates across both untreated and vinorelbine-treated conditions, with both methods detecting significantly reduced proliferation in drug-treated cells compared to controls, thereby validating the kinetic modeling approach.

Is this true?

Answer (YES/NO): NO